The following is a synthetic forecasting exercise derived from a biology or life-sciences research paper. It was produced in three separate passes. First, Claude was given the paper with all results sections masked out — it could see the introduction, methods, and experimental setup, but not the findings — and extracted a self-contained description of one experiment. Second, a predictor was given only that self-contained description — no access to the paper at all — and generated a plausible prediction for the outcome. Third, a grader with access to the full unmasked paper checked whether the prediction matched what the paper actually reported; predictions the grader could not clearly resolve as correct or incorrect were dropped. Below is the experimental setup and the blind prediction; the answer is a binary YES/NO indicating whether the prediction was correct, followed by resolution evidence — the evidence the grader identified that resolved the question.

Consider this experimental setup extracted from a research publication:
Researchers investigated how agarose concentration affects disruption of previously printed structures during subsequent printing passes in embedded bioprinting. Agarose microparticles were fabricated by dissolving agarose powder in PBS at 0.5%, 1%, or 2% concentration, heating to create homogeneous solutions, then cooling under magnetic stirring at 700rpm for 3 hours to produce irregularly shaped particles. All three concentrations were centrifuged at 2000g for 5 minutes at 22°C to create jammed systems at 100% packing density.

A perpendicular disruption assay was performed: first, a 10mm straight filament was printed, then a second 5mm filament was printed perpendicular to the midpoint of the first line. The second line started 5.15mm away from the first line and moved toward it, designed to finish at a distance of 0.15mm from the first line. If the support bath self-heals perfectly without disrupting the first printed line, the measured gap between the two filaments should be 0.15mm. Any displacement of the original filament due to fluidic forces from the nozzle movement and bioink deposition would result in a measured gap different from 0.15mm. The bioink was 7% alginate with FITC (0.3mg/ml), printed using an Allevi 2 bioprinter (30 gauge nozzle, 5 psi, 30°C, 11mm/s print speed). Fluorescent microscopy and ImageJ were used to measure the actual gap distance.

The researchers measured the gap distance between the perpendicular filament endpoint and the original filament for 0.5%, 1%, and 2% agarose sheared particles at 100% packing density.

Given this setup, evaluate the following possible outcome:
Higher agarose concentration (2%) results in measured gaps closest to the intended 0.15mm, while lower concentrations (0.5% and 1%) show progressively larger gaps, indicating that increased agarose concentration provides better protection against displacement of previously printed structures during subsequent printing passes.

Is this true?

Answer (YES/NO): NO